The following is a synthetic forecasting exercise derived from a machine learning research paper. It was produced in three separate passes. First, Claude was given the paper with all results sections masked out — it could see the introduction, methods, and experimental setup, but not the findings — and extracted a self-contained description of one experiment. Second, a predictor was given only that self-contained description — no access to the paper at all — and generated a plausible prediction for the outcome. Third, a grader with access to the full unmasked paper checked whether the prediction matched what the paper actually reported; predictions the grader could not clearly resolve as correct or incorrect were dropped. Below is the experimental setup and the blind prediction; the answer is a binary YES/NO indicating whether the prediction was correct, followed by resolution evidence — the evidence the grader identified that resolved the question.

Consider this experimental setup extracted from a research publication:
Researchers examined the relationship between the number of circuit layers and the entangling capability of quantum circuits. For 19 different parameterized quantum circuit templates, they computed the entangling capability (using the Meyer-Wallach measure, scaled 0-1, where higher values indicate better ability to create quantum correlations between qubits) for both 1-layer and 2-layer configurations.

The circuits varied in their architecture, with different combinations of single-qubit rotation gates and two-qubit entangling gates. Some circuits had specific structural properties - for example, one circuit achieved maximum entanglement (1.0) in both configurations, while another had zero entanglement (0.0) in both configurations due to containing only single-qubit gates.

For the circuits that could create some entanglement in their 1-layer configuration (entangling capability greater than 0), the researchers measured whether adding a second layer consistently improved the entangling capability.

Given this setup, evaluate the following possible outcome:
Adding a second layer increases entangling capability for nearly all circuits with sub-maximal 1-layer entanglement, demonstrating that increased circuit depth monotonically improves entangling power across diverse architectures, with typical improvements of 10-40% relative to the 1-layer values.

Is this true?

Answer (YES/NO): NO